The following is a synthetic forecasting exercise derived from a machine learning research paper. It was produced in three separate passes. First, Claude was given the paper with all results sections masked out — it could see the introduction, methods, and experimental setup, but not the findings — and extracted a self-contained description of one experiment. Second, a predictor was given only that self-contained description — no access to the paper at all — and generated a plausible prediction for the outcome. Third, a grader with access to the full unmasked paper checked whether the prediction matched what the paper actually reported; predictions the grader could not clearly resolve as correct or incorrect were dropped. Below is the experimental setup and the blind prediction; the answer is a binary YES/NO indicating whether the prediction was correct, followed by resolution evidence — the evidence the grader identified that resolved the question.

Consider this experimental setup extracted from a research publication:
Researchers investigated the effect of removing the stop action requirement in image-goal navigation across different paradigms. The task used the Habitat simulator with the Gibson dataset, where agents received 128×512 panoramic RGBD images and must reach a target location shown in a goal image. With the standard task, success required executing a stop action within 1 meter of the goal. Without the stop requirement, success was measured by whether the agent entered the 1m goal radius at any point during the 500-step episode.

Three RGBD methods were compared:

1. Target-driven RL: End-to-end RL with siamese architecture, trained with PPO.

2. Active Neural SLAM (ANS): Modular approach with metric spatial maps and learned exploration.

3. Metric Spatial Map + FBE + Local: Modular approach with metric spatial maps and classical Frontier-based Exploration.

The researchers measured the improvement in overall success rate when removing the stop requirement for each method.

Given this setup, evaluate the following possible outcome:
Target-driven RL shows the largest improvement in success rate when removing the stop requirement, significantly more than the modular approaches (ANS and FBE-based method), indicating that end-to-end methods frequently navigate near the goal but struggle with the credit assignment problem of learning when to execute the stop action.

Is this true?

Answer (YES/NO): YES